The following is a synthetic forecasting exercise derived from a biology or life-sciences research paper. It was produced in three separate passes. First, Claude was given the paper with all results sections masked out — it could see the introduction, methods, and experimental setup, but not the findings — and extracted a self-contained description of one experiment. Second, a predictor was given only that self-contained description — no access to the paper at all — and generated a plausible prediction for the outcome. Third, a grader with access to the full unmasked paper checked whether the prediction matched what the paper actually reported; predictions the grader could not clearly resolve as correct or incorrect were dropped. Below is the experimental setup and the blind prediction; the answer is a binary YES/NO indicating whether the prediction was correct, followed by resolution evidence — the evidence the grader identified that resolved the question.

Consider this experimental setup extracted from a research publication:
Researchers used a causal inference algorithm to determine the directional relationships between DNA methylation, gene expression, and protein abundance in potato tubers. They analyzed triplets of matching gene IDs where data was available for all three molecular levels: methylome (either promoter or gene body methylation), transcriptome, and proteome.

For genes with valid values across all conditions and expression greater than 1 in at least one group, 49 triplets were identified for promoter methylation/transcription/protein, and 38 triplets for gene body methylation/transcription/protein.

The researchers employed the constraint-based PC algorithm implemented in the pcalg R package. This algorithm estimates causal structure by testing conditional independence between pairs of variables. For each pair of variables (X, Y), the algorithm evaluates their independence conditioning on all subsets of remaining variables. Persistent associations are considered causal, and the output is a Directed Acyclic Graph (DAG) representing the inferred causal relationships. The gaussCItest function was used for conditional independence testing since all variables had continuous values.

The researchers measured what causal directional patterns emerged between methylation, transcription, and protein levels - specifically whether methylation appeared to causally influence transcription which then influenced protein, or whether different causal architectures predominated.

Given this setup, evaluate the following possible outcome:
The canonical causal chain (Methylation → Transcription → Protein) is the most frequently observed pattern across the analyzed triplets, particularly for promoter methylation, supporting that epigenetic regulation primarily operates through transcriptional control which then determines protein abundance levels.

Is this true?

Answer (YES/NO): NO